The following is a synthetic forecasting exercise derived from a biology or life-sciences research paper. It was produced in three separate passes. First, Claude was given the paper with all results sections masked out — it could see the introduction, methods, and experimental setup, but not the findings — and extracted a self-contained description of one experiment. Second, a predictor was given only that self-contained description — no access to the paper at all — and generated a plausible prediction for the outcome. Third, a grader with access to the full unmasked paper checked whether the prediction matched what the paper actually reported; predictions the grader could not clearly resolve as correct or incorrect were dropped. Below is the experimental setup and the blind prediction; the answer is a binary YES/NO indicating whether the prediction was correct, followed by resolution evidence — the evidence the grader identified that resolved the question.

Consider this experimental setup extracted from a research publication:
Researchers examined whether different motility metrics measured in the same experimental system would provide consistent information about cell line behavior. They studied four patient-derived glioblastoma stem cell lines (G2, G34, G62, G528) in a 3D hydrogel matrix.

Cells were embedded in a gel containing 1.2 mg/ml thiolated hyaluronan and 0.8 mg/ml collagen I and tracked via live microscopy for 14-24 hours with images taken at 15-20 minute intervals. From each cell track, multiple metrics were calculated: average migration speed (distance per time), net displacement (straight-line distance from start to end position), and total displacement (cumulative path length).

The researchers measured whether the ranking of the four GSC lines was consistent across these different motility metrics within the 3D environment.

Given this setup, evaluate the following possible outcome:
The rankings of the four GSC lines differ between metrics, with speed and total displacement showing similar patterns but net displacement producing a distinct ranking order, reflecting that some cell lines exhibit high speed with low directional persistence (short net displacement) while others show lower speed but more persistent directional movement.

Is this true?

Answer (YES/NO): NO